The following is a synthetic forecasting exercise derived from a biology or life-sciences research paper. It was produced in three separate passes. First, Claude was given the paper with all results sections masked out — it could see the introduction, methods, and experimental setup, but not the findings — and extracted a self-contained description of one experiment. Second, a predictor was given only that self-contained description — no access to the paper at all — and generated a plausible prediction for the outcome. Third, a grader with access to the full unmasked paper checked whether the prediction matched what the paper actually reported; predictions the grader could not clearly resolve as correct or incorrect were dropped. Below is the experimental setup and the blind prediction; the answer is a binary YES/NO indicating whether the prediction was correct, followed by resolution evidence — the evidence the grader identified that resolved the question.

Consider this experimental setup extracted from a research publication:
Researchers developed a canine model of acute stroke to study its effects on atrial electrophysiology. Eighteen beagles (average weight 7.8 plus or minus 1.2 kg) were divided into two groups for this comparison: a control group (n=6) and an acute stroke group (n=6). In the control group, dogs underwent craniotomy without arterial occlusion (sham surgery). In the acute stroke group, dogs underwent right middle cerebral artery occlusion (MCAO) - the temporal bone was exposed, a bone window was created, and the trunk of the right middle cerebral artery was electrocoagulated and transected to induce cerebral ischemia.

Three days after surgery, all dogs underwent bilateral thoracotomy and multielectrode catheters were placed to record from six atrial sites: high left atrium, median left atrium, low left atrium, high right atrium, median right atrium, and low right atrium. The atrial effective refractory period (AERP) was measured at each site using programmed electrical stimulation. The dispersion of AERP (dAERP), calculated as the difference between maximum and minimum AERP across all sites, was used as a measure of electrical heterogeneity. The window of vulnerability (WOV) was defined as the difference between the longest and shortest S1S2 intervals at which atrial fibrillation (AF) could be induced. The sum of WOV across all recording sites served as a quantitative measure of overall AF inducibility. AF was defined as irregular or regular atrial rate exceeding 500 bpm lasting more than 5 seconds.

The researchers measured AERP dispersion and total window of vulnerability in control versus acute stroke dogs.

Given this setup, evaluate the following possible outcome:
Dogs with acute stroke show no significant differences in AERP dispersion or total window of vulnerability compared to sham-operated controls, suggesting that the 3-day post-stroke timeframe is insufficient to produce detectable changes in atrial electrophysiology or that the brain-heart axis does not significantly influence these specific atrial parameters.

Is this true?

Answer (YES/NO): NO